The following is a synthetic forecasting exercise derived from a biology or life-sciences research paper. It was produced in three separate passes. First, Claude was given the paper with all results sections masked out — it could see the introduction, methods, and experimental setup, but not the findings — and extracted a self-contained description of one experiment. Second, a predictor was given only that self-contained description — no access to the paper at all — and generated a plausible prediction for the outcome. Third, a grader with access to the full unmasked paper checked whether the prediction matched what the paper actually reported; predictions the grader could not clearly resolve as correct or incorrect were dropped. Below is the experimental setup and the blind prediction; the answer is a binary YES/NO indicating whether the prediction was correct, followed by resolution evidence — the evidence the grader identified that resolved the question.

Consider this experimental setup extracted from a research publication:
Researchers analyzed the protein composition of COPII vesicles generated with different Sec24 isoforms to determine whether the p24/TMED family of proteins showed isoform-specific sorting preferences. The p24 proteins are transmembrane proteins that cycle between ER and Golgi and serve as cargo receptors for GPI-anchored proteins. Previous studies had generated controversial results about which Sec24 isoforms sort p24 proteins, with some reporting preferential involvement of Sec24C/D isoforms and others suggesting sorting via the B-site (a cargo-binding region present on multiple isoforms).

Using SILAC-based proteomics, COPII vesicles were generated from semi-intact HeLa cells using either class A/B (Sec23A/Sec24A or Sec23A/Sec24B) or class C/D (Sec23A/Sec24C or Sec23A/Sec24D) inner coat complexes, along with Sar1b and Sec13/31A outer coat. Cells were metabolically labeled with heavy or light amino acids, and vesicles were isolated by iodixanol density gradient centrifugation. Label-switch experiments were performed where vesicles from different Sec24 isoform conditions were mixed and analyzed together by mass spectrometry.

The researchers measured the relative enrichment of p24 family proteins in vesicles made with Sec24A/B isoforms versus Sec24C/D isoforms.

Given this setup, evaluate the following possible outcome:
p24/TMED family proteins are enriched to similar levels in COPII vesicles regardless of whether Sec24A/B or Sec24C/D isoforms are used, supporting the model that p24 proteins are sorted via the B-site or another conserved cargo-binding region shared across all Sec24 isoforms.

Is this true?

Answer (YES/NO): NO